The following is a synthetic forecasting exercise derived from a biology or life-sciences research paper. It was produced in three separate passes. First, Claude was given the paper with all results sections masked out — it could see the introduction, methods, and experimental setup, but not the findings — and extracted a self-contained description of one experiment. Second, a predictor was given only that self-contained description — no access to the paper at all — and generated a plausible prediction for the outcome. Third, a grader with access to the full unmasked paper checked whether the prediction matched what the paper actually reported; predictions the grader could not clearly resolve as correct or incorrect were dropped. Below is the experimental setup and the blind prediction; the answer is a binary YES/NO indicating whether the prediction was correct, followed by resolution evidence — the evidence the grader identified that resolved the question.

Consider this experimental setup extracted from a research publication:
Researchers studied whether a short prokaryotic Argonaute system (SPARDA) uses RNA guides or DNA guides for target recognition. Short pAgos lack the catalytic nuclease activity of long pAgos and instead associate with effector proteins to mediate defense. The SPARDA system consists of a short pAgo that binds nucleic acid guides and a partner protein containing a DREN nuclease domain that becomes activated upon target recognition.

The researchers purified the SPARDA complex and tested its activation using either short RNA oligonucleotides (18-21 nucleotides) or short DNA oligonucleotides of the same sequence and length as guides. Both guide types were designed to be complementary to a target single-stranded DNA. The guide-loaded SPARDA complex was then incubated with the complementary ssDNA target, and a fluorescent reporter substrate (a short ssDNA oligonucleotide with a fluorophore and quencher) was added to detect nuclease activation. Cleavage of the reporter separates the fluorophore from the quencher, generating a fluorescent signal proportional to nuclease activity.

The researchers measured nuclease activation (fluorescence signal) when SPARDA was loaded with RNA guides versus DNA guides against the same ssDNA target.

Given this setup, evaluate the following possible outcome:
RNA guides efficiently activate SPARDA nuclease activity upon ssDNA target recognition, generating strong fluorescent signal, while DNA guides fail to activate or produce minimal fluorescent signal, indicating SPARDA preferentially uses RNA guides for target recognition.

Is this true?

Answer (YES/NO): YES